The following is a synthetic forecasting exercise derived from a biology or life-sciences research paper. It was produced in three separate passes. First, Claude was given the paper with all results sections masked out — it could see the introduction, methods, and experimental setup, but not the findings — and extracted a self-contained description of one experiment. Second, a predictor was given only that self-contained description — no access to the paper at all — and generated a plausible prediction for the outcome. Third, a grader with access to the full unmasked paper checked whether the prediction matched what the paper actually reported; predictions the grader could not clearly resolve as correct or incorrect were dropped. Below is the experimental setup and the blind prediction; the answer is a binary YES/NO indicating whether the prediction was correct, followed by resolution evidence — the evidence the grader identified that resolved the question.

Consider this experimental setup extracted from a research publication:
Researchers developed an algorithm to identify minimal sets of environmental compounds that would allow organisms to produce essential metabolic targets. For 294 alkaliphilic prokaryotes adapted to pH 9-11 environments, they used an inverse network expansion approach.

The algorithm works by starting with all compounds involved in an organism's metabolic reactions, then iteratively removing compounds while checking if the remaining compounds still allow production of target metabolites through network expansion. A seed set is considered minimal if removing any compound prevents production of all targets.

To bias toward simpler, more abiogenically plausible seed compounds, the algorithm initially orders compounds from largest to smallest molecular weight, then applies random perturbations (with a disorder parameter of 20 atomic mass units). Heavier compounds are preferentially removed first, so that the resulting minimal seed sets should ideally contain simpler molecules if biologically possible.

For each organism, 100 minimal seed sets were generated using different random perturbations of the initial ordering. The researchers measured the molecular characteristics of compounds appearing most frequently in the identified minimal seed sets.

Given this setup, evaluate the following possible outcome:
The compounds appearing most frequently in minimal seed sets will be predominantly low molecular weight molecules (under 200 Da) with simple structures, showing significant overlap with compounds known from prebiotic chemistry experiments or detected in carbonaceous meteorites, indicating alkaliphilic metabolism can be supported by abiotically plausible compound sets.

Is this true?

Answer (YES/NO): NO